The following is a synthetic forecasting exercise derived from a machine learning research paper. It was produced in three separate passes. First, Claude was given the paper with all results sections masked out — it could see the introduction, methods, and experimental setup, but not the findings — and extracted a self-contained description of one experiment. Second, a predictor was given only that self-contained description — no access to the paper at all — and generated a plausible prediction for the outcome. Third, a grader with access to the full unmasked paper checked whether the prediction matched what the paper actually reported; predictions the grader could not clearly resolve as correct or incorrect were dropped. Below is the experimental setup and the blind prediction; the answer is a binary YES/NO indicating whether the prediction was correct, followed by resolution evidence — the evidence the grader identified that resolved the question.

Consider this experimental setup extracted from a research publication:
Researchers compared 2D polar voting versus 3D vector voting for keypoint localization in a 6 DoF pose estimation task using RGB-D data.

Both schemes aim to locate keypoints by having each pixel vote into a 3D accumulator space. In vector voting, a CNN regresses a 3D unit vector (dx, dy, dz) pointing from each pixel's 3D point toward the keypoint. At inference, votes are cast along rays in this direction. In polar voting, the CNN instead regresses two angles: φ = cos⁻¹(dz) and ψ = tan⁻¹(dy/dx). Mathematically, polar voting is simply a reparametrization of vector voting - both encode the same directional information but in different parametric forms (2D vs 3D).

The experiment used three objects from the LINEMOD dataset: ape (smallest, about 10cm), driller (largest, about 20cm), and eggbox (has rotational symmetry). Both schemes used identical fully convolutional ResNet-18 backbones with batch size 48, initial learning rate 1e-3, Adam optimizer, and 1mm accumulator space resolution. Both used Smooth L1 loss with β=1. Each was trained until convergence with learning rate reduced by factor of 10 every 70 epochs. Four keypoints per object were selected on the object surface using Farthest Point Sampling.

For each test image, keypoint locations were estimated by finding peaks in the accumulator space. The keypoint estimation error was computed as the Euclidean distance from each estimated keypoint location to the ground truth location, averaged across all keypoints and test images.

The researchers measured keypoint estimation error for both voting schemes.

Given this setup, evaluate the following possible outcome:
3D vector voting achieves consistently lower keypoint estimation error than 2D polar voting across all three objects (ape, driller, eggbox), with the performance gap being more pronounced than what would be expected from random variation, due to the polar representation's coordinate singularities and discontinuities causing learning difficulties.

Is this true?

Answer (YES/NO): NO